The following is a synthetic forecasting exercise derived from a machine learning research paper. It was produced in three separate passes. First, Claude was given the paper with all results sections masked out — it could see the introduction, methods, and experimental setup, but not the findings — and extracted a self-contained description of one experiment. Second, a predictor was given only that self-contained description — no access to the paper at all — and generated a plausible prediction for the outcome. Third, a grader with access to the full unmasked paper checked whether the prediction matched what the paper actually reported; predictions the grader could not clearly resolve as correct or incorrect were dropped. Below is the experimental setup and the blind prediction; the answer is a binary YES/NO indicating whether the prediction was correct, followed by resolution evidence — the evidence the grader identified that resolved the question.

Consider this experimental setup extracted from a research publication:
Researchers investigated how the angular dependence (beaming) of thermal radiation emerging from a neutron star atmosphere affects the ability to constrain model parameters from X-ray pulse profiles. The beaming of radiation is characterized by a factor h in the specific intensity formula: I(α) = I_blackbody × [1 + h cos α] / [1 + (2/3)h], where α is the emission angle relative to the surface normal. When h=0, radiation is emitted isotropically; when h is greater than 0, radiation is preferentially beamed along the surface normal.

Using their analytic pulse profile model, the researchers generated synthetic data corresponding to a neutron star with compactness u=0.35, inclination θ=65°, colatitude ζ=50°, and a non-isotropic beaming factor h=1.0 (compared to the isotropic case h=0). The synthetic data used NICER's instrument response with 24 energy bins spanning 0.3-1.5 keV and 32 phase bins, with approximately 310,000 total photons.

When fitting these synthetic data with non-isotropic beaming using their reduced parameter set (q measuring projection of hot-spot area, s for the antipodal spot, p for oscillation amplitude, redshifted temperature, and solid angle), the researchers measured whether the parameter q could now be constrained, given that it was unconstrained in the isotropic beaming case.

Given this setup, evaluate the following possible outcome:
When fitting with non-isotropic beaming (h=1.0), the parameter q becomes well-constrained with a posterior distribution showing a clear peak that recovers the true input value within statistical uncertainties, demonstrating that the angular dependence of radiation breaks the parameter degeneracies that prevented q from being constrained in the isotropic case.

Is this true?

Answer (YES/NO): NO